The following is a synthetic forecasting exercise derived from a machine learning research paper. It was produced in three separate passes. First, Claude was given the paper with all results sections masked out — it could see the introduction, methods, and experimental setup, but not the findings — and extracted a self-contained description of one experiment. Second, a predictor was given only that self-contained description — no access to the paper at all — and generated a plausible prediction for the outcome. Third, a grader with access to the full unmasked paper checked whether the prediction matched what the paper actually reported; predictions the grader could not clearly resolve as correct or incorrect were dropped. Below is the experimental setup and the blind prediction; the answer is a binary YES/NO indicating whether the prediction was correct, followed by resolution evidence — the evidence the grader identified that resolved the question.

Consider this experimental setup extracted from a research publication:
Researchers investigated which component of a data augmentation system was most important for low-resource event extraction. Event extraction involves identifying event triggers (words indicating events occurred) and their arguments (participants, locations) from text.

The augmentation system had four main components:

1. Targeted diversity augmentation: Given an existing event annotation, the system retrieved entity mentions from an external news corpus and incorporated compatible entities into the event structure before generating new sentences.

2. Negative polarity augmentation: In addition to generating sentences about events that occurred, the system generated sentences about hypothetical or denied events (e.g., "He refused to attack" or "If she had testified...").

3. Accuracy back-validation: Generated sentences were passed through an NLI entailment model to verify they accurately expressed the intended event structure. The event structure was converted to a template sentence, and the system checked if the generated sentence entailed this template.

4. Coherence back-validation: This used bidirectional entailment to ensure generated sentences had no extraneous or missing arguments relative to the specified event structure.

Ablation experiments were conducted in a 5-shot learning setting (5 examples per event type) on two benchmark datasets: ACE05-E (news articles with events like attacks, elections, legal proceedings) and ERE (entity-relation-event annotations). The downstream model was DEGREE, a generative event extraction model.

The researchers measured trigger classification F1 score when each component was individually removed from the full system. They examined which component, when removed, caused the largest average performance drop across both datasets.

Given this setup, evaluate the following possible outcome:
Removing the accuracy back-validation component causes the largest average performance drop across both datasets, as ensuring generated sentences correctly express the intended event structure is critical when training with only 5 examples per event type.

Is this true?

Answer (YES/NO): NO